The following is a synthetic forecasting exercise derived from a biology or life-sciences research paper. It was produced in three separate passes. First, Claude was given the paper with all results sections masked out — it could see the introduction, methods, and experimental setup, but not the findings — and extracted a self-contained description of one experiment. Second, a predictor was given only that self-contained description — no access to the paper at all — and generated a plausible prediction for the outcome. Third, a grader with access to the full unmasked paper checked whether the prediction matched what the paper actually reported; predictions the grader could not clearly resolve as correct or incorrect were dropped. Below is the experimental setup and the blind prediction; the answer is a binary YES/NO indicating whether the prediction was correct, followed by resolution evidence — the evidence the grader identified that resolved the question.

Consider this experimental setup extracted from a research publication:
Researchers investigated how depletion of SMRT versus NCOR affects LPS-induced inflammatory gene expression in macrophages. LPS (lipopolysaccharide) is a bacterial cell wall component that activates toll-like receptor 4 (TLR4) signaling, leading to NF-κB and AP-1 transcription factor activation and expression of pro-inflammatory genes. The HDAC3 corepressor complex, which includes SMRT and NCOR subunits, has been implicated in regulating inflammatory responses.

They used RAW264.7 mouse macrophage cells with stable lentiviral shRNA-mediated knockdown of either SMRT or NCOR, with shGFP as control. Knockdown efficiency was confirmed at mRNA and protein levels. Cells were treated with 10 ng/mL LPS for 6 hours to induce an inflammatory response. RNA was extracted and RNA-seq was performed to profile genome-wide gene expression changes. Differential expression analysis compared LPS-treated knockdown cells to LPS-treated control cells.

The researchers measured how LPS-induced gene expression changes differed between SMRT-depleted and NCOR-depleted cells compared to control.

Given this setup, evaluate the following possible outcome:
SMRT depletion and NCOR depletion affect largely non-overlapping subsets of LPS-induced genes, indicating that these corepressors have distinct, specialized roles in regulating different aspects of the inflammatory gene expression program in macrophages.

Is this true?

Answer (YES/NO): YES